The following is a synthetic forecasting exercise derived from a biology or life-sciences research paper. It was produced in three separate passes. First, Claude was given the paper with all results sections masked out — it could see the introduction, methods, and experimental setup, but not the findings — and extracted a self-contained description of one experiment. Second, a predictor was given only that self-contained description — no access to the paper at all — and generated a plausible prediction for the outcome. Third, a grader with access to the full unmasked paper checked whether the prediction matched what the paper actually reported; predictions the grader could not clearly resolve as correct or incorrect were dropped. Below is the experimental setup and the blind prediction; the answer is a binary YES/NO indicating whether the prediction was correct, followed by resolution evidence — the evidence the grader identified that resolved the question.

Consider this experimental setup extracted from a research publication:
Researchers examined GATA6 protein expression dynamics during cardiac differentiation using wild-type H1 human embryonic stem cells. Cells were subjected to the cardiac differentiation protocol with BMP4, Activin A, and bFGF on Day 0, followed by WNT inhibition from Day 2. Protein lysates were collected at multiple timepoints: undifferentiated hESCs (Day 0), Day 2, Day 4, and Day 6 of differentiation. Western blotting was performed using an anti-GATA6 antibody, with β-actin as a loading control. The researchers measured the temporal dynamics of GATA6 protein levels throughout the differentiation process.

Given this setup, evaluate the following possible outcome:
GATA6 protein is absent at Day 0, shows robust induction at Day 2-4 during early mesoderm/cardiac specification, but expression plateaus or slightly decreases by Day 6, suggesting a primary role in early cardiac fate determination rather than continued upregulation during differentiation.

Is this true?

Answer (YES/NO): NO